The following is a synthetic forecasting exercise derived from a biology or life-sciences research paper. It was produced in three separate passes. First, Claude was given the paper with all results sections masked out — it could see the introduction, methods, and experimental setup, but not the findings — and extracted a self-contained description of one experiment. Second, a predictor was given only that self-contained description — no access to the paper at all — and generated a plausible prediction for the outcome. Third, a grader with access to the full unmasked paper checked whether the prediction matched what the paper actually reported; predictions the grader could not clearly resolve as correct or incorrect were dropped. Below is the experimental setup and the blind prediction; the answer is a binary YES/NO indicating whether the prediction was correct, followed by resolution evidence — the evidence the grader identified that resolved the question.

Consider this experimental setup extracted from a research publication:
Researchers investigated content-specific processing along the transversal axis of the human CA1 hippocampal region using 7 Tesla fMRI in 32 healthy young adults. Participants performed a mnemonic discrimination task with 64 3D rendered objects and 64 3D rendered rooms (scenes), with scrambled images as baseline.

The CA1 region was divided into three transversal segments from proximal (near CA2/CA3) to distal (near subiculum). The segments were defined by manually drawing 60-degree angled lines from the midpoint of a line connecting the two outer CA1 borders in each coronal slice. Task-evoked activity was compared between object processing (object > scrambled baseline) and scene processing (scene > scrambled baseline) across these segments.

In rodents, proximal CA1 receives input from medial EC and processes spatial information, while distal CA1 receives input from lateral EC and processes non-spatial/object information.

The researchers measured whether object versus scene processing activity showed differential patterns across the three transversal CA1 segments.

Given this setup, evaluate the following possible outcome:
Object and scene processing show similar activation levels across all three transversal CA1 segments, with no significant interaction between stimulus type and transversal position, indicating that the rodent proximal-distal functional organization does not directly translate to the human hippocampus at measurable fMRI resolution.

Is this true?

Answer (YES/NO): YES